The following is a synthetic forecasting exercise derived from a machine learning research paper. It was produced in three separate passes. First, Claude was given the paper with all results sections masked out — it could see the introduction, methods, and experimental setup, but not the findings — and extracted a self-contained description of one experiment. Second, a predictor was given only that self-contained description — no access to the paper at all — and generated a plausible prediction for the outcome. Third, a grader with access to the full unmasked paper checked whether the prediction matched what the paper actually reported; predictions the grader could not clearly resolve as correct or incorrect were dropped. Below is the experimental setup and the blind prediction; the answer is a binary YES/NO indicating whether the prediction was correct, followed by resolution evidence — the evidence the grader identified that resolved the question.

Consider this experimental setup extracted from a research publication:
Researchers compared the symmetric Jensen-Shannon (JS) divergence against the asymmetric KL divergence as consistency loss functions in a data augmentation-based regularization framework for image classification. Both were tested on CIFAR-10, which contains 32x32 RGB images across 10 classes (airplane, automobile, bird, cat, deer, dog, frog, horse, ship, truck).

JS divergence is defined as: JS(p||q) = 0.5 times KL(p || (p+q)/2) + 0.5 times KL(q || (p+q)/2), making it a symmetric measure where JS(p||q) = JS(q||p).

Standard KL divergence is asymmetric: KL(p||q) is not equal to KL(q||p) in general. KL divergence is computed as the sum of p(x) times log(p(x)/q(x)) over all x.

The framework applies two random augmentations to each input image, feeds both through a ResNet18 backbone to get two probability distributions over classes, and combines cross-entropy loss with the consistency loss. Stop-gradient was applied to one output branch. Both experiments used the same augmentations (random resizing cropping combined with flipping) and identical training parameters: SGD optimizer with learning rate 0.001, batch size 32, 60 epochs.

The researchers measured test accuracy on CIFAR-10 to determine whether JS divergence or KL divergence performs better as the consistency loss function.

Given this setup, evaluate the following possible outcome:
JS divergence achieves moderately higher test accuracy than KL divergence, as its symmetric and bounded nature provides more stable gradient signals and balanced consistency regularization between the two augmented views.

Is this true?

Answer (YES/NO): NO